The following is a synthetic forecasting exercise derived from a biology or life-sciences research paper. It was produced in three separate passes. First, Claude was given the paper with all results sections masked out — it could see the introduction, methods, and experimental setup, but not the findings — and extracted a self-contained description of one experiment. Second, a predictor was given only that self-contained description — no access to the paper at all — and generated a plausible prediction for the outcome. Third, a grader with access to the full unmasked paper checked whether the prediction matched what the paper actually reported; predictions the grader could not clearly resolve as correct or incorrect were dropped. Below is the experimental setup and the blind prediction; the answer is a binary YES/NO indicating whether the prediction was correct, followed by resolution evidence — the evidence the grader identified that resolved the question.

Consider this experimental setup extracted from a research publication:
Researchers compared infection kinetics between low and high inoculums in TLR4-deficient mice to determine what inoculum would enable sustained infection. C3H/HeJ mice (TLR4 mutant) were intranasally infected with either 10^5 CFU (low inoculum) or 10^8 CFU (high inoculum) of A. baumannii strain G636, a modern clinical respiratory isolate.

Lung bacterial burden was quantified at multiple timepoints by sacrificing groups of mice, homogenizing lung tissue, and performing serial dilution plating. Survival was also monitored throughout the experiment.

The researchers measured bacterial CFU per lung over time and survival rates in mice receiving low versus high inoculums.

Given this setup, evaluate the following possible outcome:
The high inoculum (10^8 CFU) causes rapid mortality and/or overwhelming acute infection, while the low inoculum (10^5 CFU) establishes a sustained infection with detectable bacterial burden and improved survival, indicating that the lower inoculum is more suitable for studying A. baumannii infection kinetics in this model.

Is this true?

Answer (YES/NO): NO